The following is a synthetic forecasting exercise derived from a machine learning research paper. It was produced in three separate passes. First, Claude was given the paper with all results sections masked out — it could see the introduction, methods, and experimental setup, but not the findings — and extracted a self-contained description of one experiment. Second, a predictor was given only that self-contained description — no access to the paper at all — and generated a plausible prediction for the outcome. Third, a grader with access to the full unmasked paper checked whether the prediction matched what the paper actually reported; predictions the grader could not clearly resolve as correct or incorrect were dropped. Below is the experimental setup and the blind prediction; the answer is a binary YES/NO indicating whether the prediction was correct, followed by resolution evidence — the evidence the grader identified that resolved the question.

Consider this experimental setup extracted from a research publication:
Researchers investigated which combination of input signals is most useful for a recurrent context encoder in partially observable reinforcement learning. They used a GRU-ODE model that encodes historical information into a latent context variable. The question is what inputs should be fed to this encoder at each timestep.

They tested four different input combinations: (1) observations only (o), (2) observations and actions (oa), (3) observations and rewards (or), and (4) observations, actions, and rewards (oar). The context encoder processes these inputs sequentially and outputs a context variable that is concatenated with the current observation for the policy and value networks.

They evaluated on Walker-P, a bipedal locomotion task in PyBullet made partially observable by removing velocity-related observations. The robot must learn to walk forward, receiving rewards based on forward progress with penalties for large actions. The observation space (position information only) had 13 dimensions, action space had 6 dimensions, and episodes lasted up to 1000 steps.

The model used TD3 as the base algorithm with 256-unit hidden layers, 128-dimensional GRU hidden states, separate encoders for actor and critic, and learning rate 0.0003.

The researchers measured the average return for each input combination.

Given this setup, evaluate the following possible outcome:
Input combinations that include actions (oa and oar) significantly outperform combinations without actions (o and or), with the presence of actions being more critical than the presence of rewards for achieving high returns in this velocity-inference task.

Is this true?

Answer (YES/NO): NO